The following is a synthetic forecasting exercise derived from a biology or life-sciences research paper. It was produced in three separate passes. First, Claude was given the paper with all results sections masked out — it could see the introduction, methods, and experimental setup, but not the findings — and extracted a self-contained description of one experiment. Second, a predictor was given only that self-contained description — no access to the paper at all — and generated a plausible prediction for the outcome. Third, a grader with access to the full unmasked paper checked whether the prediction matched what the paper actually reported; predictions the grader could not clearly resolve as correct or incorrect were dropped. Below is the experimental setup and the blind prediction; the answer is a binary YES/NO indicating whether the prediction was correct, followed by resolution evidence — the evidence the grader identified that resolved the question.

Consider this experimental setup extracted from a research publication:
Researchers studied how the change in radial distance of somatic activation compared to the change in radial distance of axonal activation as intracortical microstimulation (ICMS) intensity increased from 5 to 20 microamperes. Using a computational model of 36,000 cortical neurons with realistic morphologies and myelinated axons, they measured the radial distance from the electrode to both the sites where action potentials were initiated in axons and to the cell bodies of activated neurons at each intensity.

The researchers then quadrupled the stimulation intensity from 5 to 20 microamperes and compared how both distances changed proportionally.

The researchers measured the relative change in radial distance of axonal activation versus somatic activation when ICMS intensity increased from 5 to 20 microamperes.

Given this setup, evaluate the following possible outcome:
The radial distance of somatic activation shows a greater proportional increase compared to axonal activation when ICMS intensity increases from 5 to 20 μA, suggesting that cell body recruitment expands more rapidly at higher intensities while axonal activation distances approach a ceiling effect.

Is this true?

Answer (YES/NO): NO